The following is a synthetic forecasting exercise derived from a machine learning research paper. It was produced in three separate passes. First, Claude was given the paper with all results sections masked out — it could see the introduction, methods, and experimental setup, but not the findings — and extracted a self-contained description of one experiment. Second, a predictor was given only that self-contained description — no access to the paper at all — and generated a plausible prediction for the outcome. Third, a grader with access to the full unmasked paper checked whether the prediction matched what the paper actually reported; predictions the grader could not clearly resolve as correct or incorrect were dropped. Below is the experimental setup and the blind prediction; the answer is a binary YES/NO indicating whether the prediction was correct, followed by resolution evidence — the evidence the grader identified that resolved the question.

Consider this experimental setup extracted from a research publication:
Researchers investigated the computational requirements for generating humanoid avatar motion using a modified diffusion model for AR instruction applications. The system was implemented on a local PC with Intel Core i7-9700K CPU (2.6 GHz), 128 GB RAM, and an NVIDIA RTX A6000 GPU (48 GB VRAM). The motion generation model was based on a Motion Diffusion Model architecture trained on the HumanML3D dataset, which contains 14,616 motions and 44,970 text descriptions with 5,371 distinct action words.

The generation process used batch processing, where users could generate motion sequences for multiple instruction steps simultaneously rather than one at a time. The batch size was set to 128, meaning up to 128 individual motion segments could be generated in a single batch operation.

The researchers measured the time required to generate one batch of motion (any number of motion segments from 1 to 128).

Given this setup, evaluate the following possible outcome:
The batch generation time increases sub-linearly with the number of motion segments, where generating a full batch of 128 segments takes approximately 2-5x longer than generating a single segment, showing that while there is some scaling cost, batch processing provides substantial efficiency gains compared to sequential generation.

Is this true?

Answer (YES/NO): NO